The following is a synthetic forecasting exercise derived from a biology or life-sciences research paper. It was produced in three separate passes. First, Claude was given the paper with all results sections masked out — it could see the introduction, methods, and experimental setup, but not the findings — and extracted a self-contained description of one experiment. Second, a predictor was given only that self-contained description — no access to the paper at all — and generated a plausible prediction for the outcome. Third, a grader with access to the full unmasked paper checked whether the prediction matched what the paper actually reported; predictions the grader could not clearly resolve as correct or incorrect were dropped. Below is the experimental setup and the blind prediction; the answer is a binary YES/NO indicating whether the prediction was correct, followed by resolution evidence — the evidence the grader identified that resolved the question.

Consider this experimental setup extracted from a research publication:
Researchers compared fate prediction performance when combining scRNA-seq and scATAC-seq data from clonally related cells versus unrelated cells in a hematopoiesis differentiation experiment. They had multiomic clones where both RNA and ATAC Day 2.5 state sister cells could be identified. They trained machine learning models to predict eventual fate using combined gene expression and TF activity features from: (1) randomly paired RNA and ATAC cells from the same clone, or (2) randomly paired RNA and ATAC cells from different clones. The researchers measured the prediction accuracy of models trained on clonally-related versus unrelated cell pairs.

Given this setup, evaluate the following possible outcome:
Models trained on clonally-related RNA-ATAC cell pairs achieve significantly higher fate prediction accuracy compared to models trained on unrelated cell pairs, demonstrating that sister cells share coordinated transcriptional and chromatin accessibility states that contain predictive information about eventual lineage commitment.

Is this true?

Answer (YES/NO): YES